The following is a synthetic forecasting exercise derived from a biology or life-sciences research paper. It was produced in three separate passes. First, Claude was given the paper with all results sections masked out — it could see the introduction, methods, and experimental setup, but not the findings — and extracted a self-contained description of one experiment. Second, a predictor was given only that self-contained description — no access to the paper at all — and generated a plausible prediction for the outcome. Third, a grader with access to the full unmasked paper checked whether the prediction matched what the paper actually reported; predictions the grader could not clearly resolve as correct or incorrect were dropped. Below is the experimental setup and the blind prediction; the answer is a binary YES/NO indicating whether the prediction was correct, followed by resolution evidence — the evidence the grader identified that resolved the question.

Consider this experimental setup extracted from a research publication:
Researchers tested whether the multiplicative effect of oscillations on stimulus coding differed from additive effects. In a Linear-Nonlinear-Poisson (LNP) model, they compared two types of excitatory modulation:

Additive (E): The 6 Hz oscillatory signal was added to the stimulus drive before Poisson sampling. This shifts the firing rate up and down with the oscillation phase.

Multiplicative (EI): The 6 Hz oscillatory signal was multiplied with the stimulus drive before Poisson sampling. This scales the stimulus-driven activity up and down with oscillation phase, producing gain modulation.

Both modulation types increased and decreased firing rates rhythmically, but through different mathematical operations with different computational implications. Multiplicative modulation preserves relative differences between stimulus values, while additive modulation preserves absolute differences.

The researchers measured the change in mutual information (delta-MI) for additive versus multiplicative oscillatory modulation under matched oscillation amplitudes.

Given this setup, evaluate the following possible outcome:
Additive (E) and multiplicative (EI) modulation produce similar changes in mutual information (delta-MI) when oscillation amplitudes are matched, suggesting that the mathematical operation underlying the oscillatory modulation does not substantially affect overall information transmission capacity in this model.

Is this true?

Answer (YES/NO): NO